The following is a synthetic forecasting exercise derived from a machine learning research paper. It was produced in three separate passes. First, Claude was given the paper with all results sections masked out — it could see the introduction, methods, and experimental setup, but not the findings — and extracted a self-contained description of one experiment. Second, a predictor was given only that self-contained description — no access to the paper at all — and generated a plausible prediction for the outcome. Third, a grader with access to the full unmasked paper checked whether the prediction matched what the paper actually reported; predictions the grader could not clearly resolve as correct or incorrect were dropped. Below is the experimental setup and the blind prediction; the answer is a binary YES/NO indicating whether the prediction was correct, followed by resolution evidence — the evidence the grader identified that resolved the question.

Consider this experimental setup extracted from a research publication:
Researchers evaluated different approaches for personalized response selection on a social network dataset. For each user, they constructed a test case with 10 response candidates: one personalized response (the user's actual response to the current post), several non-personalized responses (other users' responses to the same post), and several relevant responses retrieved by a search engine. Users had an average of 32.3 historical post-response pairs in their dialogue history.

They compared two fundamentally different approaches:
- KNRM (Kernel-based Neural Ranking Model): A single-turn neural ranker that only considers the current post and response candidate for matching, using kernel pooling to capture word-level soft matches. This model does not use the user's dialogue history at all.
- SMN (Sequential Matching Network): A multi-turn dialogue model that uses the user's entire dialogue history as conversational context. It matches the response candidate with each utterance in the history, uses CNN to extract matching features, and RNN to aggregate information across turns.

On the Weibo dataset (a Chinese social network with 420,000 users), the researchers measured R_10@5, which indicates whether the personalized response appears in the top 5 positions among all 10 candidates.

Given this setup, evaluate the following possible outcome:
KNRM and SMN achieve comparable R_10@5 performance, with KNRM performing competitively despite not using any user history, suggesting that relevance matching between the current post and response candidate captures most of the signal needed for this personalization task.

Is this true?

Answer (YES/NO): YES